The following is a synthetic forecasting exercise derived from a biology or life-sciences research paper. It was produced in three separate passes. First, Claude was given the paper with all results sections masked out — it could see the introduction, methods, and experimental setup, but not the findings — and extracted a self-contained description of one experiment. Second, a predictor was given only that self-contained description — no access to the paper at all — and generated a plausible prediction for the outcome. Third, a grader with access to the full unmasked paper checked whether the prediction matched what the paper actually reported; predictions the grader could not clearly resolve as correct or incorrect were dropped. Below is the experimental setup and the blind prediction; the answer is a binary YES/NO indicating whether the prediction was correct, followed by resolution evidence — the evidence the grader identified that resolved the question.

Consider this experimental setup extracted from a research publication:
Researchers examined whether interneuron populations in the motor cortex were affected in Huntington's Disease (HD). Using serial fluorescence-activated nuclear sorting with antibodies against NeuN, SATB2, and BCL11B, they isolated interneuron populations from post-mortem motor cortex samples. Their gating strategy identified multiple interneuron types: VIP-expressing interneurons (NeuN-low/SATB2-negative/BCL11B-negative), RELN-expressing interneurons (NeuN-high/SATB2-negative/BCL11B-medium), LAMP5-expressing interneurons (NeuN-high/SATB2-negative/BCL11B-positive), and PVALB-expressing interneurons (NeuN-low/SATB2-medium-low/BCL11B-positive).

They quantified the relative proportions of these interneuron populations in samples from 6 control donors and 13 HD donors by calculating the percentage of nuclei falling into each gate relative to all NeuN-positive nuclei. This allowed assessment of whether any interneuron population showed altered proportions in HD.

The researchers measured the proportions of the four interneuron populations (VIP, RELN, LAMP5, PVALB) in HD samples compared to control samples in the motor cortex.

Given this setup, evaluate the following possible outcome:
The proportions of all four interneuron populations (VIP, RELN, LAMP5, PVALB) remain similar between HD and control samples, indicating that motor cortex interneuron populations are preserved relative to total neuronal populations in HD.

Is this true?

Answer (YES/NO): YES